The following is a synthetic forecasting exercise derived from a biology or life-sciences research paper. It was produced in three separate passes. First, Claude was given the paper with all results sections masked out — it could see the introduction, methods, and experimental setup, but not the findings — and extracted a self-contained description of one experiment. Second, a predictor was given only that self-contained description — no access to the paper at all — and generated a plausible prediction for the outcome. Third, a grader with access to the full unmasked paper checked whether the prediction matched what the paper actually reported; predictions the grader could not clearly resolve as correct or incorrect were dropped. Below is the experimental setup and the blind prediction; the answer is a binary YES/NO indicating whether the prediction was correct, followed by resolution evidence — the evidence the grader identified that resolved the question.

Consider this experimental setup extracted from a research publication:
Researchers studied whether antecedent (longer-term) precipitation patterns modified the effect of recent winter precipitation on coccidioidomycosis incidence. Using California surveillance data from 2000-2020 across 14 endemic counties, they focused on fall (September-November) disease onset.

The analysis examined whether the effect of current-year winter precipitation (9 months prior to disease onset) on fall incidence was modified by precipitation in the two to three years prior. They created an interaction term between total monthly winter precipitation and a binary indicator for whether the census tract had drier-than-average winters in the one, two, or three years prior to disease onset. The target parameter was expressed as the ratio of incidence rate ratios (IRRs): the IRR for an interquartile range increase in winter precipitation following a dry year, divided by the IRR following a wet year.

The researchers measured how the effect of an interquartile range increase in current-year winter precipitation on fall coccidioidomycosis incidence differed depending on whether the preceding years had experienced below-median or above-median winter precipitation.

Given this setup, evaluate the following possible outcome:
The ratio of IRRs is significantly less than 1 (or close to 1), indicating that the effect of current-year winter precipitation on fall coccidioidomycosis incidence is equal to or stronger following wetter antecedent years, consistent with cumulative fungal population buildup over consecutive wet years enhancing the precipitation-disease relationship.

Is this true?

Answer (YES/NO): NO